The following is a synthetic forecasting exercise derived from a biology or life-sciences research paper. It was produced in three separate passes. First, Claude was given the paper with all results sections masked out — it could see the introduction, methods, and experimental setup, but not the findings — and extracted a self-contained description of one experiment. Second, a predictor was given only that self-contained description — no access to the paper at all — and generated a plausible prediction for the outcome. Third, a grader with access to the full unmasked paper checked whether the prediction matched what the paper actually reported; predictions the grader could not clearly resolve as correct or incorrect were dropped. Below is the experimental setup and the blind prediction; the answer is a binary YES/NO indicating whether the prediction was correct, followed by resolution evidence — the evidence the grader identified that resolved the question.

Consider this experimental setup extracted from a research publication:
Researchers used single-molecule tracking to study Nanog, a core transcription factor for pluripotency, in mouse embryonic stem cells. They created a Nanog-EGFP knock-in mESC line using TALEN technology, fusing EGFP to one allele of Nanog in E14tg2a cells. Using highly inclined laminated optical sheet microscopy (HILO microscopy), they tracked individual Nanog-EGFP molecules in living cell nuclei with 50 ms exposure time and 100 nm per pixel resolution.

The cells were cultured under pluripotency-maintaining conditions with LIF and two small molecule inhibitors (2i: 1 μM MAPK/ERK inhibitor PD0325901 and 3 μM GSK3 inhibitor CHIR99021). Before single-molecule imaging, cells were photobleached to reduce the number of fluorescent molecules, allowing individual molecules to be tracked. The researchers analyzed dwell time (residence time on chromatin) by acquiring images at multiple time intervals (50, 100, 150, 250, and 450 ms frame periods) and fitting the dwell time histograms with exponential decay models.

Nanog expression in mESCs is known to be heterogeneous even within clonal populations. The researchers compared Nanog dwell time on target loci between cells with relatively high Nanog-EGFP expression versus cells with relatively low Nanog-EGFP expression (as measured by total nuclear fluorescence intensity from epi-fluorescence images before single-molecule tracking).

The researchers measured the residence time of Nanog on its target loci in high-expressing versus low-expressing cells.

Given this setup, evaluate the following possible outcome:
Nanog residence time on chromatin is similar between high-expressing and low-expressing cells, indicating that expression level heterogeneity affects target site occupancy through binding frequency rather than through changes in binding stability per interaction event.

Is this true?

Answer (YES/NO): NO